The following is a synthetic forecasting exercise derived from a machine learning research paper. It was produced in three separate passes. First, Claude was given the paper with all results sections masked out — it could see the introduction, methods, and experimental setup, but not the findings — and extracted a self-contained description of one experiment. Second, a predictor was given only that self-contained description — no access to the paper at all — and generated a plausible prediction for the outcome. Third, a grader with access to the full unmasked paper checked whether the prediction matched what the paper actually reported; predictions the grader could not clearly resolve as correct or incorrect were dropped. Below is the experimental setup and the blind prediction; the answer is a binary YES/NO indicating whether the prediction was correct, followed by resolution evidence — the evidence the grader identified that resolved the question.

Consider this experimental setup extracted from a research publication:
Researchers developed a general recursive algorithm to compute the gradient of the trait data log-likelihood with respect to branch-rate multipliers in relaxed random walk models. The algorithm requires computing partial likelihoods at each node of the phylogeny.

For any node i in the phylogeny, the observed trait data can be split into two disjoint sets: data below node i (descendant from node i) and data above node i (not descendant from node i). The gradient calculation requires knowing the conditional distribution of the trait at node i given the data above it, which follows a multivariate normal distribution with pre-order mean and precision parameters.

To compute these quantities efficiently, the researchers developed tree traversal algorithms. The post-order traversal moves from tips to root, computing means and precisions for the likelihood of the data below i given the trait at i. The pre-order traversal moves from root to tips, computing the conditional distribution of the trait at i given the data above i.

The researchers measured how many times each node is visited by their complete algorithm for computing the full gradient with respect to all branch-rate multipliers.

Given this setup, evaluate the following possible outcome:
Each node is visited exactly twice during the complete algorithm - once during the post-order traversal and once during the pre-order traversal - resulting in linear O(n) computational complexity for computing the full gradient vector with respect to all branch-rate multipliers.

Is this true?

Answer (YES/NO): YES